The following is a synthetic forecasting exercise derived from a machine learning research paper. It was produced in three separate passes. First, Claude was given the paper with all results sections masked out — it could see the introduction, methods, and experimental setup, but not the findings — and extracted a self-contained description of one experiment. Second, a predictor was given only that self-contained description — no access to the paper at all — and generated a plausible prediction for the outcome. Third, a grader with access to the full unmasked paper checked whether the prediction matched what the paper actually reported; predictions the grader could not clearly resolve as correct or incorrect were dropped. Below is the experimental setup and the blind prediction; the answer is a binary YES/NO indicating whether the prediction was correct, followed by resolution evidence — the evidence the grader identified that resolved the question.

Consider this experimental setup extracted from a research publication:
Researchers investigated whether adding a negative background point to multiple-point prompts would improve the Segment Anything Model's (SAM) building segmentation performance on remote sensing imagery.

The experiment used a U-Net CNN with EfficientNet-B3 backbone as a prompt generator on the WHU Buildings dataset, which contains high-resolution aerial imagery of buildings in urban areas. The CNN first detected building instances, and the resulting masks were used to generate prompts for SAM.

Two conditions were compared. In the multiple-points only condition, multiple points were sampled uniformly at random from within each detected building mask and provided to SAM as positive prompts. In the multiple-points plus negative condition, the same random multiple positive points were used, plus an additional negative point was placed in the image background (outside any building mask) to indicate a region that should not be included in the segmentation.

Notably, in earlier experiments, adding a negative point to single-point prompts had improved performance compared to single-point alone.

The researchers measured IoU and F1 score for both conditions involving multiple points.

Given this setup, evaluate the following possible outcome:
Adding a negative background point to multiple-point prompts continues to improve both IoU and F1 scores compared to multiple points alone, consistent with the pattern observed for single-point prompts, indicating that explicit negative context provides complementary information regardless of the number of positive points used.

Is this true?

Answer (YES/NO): NO